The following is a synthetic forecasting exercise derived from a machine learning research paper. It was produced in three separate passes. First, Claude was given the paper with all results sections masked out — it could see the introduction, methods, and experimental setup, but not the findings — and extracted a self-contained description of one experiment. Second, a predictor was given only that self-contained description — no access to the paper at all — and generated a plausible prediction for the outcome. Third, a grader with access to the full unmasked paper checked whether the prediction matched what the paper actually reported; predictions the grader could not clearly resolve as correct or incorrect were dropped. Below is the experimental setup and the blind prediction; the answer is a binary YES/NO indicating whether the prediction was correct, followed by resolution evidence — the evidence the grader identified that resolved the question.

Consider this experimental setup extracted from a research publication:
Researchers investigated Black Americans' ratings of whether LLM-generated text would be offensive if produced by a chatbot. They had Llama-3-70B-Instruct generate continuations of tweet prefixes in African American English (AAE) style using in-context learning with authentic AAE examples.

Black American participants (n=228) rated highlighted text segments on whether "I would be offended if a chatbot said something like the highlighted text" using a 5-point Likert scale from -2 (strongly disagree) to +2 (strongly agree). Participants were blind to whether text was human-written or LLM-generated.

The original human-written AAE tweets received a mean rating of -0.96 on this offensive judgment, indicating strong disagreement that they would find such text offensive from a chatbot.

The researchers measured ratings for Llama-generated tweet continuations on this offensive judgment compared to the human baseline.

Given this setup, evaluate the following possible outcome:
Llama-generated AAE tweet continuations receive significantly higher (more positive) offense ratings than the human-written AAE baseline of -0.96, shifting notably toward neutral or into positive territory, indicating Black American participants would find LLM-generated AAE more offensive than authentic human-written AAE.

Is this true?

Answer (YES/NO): YES